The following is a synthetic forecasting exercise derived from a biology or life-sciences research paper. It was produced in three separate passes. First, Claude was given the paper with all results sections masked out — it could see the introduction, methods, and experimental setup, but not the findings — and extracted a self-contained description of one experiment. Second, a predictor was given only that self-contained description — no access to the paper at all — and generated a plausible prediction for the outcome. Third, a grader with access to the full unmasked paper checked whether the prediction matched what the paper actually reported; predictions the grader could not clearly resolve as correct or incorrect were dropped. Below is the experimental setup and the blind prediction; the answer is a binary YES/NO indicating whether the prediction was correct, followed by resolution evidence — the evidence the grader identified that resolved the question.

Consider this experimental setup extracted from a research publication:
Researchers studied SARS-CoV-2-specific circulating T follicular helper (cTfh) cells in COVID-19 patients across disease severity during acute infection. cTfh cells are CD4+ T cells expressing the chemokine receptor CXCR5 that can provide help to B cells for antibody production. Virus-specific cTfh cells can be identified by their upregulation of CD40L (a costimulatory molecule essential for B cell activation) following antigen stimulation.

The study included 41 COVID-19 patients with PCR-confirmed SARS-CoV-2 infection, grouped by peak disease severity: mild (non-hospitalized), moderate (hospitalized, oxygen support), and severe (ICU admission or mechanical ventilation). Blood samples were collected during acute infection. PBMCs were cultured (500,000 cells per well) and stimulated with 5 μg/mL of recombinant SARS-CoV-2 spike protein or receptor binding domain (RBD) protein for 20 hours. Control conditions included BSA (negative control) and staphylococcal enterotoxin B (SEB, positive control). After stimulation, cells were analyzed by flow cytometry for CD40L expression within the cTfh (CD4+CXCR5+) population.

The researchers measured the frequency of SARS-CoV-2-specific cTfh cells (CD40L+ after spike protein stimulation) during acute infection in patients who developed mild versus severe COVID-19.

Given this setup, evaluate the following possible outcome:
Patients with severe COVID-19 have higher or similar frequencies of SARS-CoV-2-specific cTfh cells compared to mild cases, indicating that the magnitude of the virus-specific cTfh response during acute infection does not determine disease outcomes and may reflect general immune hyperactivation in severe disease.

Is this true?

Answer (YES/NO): YES